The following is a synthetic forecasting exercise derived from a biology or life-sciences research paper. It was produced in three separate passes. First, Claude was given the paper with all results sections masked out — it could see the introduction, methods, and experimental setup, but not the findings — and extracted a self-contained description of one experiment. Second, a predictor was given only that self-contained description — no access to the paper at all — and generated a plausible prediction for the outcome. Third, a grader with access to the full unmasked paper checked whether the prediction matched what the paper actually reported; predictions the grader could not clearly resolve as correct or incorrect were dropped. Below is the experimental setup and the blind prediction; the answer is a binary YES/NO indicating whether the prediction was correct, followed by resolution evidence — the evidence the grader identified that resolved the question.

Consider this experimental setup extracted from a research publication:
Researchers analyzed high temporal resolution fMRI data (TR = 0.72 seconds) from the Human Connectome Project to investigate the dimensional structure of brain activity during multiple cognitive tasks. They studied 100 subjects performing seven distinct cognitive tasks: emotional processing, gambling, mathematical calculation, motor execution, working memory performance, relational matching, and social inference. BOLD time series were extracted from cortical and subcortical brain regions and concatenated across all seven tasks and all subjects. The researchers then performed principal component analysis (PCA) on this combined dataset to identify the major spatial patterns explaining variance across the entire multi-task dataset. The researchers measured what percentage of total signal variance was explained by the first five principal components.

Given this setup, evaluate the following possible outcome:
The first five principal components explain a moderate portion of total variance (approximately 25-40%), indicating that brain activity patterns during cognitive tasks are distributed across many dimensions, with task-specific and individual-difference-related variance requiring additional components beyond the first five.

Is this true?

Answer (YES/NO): NO